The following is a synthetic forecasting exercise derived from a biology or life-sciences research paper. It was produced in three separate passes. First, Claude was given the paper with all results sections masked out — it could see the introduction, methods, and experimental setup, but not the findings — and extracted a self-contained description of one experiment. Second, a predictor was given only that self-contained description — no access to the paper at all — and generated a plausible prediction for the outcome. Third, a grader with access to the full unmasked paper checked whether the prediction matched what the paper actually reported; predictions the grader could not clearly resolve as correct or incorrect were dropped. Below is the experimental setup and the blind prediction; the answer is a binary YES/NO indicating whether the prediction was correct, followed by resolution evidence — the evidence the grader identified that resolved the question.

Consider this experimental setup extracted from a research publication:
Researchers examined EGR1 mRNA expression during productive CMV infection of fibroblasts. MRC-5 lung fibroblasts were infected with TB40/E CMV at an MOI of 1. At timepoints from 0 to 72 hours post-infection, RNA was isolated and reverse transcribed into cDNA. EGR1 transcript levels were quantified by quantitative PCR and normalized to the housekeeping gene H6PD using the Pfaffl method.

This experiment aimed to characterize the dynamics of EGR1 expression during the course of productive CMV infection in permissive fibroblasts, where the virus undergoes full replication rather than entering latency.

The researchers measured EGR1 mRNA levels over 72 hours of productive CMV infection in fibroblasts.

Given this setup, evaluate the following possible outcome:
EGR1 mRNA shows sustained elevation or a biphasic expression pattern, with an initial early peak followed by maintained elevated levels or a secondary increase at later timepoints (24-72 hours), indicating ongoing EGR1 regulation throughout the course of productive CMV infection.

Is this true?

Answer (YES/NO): NO